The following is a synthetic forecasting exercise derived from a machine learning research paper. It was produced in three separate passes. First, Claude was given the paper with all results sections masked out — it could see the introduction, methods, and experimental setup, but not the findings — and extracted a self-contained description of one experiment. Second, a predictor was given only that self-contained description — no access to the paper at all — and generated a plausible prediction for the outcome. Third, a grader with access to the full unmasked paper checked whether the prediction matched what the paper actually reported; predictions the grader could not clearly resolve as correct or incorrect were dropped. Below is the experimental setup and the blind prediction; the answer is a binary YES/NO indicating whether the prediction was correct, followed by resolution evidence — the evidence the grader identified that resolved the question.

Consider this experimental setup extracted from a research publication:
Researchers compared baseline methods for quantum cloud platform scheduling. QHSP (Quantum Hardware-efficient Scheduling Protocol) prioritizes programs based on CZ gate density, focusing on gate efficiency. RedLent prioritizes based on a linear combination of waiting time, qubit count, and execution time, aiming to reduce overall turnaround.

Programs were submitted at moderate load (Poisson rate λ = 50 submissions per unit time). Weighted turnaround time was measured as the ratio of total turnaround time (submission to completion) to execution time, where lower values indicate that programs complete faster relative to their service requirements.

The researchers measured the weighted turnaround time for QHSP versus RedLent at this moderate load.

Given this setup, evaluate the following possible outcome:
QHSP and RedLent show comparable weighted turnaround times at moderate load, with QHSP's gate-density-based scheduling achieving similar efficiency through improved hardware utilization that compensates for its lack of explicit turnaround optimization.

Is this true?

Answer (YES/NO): NO